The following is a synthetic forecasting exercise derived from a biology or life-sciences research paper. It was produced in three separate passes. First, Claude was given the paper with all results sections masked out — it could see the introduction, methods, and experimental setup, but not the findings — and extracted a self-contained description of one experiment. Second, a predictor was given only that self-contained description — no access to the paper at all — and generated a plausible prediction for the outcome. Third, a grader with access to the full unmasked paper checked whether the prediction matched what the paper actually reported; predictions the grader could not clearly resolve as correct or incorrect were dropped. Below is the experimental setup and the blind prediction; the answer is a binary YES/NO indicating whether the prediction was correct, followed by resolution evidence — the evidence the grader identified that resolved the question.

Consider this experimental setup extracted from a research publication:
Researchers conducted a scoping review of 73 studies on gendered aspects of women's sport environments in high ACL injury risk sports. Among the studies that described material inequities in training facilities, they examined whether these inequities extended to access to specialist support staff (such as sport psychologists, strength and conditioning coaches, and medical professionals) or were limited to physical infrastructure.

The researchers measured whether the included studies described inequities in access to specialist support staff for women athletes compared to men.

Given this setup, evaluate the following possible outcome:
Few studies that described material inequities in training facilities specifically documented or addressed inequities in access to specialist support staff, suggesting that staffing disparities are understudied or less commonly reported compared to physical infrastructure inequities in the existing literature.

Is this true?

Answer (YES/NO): YES